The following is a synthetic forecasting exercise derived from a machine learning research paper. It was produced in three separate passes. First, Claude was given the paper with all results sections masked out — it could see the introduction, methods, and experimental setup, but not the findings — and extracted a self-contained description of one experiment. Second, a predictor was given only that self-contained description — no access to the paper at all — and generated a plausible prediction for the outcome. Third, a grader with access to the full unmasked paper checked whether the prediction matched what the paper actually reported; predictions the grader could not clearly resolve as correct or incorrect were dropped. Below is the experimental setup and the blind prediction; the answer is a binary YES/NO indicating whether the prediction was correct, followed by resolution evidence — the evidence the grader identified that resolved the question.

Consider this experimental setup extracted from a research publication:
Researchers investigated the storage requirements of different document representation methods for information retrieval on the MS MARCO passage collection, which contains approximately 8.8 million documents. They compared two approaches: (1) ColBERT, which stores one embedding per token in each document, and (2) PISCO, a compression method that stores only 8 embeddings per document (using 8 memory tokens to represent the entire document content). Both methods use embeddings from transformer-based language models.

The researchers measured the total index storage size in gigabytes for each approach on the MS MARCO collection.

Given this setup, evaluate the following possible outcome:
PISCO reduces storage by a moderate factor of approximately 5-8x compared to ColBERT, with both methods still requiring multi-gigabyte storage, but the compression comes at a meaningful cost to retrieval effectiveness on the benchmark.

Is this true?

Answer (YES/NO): NO